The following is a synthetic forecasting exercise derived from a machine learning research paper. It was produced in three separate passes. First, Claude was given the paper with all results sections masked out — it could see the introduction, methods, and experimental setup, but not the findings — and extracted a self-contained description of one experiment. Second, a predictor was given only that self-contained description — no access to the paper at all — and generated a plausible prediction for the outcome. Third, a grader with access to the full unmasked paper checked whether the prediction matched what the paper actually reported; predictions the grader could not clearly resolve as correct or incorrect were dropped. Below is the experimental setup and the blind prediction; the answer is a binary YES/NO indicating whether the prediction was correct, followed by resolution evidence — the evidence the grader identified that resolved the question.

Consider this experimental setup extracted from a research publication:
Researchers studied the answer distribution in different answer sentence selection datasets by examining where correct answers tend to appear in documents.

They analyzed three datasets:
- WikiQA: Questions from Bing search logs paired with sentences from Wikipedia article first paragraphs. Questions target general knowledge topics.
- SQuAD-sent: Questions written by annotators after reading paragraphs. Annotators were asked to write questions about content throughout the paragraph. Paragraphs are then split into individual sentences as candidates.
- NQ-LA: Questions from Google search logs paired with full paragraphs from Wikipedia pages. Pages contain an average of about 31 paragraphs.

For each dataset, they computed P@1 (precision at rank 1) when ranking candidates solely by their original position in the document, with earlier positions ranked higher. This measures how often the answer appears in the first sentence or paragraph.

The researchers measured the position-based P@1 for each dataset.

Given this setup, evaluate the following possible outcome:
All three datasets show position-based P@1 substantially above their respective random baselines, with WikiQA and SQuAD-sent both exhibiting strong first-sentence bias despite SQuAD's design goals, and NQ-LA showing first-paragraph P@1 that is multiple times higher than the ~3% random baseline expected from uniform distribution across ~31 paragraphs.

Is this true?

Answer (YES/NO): NO